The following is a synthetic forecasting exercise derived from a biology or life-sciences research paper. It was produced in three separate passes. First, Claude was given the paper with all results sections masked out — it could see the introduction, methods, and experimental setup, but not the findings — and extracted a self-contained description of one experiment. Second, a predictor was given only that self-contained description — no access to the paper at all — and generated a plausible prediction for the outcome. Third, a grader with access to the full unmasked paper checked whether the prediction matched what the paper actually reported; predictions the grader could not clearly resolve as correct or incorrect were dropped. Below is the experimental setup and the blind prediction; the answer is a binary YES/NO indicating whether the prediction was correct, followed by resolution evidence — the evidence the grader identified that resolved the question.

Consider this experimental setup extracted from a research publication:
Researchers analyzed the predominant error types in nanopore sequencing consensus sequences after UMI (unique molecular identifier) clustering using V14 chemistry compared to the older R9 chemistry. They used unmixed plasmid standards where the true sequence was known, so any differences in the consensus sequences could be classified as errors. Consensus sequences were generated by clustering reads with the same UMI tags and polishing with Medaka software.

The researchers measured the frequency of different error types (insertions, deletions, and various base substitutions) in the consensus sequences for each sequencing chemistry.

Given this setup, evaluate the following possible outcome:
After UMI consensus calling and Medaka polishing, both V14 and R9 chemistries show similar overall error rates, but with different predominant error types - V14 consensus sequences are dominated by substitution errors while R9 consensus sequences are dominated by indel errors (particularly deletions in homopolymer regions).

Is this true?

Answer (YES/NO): NO